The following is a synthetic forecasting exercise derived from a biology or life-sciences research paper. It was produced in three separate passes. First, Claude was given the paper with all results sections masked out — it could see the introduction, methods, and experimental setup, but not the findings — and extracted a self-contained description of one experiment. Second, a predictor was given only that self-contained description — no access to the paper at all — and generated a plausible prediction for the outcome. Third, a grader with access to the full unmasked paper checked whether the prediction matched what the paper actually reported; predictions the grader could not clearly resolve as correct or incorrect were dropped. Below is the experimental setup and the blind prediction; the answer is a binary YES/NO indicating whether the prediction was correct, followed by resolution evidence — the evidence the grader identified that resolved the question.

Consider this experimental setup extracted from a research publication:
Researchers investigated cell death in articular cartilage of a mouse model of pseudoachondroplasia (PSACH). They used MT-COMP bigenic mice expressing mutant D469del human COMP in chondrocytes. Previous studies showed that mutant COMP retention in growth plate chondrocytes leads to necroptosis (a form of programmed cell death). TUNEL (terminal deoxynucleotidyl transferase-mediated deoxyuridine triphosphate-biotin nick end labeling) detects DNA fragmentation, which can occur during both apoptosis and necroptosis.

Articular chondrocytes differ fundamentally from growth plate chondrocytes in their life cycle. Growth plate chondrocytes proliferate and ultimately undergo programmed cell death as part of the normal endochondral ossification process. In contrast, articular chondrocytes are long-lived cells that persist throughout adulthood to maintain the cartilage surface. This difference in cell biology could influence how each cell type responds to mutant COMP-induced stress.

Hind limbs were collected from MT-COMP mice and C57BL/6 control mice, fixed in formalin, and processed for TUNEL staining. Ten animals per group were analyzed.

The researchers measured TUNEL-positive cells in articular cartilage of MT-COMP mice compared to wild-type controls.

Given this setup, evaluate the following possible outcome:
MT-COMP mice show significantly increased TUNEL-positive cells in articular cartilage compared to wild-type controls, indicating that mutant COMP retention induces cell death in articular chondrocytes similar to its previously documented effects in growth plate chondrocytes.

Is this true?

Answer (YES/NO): YES